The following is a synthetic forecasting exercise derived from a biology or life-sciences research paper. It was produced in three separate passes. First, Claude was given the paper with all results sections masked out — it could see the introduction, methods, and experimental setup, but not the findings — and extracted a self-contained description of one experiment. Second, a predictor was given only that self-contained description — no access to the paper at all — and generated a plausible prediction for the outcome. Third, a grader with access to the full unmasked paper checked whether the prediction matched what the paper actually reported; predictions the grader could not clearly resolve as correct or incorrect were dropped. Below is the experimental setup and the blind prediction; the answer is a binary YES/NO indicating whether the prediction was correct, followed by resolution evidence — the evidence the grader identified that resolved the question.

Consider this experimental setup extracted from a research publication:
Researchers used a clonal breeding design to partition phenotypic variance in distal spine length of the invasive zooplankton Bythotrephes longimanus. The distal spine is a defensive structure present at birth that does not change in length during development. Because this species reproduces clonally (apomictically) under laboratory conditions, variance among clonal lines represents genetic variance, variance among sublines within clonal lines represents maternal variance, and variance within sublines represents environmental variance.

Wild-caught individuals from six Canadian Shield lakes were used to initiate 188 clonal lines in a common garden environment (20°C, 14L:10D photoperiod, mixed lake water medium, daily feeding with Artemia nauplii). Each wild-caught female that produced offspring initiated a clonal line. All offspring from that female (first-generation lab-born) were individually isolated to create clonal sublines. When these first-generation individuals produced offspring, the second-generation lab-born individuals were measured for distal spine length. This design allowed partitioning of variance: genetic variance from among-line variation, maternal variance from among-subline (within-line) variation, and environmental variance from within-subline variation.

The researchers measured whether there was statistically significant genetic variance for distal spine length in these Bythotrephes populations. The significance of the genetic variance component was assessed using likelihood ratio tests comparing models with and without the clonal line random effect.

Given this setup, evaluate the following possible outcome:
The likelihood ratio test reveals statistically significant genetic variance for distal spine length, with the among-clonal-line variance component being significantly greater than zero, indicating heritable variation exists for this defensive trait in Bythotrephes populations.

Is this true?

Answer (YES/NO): YES